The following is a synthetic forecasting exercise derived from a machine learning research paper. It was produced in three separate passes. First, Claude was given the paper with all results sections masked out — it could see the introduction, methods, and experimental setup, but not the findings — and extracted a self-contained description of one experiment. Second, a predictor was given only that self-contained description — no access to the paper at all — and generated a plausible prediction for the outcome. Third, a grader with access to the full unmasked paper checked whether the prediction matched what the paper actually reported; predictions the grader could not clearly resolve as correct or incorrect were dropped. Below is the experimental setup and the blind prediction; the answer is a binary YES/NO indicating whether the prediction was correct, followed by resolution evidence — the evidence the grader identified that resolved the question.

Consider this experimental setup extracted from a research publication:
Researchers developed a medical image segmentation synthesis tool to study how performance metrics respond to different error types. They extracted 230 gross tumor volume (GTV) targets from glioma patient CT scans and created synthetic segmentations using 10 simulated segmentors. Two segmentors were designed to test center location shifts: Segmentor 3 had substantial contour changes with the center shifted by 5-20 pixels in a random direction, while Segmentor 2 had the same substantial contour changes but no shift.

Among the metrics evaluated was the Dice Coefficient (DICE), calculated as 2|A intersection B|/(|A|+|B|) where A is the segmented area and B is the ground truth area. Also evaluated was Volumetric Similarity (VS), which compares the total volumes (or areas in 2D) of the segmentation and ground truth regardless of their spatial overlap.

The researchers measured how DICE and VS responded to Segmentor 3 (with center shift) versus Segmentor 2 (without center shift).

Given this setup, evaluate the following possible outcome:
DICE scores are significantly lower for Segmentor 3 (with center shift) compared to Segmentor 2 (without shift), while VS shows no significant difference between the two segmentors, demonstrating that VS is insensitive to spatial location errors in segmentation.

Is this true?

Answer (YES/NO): YES